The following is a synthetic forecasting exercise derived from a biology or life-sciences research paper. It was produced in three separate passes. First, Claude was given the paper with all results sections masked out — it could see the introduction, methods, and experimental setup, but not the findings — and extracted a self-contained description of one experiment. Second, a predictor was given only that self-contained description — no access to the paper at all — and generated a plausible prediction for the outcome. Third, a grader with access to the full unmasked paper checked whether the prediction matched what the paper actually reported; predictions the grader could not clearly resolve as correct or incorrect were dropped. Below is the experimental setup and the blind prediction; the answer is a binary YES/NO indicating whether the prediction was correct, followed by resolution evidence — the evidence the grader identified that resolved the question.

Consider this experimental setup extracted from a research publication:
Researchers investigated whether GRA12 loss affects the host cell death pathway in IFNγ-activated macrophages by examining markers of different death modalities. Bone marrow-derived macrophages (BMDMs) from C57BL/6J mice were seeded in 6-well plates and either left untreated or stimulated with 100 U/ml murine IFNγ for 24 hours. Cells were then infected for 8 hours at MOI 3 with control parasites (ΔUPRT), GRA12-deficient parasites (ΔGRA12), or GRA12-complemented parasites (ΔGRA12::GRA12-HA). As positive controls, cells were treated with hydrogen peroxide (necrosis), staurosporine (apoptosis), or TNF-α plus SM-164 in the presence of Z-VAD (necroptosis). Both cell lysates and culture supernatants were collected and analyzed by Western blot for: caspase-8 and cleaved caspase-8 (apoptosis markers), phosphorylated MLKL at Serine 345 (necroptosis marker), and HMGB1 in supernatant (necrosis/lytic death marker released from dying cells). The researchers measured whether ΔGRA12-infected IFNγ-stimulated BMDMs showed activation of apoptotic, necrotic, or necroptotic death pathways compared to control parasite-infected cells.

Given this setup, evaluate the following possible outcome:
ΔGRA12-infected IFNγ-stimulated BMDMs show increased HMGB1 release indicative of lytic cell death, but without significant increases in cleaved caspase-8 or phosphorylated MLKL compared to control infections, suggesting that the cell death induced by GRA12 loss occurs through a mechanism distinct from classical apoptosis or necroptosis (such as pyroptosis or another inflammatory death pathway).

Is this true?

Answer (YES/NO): YES